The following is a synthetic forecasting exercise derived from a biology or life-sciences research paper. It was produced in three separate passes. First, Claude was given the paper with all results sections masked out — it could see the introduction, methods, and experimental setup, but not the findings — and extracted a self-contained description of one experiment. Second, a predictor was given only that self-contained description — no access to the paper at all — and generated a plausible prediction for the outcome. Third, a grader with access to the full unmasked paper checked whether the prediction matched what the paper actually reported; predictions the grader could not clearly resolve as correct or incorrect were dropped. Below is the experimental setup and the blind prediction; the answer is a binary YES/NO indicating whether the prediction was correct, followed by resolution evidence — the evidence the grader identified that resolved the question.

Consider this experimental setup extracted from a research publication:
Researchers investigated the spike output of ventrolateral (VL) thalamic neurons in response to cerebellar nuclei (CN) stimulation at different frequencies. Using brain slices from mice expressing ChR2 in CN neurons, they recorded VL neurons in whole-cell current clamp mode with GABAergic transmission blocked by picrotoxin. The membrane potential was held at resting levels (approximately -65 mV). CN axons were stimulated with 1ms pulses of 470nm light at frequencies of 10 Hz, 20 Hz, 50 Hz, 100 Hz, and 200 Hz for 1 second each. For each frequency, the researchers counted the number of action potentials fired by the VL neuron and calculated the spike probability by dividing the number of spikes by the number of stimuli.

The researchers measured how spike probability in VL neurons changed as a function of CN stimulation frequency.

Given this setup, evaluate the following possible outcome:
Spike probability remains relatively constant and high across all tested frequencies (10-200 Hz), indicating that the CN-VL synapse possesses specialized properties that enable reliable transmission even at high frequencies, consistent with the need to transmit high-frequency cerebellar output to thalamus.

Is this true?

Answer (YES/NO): NO